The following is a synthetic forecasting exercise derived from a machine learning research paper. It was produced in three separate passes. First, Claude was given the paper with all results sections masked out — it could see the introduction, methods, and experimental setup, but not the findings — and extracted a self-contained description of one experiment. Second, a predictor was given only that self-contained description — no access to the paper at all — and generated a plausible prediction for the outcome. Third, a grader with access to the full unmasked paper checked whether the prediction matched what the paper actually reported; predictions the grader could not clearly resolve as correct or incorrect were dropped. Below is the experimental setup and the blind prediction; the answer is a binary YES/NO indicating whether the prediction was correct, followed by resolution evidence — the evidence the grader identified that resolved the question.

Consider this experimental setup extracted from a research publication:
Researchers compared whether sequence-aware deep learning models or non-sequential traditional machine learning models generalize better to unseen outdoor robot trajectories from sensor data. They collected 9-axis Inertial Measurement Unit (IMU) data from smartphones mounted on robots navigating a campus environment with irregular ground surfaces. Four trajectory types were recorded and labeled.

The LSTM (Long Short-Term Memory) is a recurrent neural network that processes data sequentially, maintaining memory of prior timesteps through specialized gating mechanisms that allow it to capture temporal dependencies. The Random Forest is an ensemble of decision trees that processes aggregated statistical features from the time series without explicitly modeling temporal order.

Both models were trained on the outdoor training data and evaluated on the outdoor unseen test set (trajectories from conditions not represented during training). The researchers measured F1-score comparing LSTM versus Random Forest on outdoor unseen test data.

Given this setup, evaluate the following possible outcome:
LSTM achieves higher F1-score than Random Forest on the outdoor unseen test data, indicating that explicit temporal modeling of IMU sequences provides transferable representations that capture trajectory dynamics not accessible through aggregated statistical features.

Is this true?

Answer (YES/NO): YES